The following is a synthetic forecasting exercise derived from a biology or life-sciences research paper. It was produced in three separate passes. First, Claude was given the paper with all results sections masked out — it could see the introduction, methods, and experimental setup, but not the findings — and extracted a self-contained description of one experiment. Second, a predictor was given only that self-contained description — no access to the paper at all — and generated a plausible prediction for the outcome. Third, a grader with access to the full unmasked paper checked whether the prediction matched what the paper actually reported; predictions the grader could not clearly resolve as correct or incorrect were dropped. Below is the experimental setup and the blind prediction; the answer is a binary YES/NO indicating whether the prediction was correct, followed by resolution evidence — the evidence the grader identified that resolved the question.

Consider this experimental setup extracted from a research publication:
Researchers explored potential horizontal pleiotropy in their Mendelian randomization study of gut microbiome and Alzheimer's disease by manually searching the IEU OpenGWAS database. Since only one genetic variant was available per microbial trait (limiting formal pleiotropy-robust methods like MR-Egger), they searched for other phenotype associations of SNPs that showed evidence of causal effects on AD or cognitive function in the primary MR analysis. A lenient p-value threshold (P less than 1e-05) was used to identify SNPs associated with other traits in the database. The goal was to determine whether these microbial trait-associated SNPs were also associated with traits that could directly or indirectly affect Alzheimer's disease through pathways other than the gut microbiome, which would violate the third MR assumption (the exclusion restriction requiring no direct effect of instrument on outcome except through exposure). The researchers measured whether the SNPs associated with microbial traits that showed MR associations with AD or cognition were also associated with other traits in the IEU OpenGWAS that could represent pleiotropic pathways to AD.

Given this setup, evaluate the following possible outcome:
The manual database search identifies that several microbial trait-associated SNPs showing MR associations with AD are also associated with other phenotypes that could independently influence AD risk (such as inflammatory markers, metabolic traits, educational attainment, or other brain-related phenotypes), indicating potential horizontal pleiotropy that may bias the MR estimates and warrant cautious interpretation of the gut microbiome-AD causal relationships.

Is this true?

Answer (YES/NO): YES